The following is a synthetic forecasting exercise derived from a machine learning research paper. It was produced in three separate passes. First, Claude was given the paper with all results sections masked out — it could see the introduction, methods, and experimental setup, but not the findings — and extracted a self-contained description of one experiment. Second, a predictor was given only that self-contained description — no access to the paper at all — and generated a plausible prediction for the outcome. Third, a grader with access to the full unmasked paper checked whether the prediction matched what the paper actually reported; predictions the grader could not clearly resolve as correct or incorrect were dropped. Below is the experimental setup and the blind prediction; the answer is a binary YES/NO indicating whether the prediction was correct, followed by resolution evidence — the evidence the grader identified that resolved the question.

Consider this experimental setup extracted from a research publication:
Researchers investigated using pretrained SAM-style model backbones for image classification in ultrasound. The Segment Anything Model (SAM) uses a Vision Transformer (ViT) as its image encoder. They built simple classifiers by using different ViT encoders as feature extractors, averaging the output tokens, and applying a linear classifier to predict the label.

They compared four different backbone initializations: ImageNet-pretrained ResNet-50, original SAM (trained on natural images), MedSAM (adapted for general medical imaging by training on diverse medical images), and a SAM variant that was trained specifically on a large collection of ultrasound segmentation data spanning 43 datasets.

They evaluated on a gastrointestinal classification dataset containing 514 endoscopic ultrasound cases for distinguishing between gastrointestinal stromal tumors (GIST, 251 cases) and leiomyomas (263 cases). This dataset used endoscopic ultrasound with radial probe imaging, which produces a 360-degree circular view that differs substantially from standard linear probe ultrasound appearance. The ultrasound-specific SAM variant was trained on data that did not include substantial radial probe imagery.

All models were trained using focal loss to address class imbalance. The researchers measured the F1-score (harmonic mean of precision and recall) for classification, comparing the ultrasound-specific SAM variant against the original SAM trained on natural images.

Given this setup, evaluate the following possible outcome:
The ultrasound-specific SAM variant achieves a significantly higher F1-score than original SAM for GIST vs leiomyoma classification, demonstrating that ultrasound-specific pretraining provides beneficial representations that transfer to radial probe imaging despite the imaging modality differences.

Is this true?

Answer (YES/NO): NO